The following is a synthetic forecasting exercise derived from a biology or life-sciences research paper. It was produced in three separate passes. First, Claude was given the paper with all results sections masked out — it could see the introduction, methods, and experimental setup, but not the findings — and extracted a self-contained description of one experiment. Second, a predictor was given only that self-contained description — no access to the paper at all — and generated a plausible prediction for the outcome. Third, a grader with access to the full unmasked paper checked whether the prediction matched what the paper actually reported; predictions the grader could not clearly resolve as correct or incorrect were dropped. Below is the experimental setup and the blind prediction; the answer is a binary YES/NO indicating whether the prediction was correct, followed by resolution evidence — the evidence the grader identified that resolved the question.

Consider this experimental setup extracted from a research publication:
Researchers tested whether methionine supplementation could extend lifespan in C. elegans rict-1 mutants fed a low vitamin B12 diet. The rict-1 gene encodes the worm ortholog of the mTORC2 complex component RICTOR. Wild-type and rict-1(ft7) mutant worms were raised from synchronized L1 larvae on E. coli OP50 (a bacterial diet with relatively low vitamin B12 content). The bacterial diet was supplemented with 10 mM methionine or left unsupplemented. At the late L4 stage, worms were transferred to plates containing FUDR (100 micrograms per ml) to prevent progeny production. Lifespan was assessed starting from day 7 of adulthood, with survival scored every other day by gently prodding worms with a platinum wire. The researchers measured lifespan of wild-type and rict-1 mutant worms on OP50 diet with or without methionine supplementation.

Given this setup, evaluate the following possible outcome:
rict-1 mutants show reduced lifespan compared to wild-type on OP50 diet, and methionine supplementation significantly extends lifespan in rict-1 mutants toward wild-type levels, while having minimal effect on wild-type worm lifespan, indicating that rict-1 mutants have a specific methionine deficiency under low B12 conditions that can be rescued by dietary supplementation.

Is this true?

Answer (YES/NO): NO